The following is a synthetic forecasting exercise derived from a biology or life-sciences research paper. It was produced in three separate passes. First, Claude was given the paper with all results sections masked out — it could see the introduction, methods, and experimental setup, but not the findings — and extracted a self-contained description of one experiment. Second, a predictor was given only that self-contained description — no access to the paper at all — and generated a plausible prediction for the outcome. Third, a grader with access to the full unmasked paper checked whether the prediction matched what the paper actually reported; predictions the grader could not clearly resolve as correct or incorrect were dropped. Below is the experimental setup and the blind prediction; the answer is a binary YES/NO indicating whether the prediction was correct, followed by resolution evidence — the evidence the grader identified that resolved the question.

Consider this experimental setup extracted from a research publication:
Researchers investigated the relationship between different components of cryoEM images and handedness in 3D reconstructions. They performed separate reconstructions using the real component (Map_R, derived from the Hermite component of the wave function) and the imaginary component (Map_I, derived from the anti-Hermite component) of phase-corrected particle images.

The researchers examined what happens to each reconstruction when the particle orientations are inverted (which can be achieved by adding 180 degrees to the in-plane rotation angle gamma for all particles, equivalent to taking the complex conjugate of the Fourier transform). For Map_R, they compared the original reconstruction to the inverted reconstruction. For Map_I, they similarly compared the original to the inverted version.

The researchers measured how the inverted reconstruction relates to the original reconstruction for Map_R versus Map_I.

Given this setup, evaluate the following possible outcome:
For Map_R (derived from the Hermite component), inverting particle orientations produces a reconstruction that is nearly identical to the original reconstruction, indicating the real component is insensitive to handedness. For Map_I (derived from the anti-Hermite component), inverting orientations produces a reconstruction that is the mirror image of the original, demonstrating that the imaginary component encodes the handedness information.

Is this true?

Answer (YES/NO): NO